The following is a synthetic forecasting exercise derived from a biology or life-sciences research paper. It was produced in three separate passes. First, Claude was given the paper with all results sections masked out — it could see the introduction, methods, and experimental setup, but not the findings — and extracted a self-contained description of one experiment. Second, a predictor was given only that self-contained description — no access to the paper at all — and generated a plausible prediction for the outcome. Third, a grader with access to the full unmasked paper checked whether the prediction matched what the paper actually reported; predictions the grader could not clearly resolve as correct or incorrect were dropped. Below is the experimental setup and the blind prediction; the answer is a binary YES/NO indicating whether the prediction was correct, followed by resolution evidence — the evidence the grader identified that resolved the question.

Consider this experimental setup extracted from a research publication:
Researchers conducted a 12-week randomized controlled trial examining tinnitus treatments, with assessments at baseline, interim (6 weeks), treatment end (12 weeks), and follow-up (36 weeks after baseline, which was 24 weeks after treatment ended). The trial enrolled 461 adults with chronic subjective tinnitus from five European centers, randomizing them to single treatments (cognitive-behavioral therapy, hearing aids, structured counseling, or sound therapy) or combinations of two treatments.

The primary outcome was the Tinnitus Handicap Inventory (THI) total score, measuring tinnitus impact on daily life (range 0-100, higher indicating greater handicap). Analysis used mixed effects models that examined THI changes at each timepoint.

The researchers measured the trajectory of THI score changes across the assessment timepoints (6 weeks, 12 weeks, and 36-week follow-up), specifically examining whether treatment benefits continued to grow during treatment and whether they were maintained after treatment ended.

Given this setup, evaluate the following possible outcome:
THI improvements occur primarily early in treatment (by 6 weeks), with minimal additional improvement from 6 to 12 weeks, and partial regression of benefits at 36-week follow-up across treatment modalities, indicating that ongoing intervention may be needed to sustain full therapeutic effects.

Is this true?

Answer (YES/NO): NO